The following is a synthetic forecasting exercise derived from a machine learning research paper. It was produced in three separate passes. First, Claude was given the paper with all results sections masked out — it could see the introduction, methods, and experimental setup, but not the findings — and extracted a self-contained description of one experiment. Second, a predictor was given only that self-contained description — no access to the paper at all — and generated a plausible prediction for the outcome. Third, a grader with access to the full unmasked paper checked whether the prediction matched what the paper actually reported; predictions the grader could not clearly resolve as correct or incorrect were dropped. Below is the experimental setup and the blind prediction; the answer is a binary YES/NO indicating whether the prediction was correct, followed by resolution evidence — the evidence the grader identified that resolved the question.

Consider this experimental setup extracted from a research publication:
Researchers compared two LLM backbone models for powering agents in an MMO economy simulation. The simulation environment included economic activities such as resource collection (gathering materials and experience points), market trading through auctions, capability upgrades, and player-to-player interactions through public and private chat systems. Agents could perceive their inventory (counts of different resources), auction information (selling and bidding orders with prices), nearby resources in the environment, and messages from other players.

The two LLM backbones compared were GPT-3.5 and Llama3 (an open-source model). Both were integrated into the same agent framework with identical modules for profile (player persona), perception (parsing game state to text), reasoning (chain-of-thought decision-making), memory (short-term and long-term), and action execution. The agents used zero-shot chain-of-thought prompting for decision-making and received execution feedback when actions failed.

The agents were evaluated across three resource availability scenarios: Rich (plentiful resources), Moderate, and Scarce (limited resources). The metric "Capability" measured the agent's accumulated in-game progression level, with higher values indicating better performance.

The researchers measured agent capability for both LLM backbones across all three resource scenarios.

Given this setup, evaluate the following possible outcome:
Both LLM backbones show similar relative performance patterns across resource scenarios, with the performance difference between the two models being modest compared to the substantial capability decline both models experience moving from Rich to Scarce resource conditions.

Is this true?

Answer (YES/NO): YES